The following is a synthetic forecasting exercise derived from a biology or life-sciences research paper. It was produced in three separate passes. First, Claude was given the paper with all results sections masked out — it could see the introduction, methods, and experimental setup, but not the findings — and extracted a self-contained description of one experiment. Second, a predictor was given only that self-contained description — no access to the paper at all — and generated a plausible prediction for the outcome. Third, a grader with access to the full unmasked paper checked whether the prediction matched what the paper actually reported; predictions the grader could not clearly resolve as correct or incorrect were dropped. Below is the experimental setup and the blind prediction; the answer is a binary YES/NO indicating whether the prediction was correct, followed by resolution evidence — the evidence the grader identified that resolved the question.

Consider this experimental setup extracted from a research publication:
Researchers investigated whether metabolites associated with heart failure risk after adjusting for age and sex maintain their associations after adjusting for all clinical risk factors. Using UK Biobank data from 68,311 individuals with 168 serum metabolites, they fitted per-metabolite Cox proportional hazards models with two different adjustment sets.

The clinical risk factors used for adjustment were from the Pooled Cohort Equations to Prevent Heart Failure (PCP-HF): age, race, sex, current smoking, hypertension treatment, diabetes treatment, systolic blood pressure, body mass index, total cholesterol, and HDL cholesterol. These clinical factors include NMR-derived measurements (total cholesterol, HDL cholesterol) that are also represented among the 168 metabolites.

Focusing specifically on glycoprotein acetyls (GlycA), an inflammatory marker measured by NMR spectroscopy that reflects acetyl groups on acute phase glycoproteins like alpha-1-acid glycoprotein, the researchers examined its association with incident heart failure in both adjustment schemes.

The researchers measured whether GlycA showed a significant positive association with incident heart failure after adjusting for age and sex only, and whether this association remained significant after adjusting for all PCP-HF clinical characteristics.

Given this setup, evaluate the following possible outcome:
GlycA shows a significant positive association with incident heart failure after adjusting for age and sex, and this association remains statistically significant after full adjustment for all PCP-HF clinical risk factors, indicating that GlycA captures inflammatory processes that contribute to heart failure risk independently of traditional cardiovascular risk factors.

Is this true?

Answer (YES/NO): YES